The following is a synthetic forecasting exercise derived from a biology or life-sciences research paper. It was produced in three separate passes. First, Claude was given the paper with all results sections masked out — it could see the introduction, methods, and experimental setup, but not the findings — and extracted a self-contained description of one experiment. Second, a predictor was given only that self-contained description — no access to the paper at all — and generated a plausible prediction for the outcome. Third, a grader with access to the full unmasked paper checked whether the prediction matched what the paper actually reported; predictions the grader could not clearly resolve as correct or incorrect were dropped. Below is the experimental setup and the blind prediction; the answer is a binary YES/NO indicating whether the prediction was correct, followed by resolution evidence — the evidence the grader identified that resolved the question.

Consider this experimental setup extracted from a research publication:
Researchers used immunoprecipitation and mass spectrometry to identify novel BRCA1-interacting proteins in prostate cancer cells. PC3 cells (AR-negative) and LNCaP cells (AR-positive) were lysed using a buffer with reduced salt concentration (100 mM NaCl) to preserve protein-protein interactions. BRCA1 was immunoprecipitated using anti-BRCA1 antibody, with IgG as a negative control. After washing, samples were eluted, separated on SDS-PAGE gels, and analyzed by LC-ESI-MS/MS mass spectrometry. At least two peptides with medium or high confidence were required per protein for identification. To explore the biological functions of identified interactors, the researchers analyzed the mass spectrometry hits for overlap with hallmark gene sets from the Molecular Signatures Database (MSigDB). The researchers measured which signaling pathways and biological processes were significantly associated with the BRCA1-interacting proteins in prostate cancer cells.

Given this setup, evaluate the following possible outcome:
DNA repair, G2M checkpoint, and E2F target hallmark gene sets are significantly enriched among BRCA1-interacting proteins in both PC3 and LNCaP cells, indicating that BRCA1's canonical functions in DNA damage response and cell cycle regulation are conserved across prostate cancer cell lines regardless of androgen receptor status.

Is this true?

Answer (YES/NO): NO